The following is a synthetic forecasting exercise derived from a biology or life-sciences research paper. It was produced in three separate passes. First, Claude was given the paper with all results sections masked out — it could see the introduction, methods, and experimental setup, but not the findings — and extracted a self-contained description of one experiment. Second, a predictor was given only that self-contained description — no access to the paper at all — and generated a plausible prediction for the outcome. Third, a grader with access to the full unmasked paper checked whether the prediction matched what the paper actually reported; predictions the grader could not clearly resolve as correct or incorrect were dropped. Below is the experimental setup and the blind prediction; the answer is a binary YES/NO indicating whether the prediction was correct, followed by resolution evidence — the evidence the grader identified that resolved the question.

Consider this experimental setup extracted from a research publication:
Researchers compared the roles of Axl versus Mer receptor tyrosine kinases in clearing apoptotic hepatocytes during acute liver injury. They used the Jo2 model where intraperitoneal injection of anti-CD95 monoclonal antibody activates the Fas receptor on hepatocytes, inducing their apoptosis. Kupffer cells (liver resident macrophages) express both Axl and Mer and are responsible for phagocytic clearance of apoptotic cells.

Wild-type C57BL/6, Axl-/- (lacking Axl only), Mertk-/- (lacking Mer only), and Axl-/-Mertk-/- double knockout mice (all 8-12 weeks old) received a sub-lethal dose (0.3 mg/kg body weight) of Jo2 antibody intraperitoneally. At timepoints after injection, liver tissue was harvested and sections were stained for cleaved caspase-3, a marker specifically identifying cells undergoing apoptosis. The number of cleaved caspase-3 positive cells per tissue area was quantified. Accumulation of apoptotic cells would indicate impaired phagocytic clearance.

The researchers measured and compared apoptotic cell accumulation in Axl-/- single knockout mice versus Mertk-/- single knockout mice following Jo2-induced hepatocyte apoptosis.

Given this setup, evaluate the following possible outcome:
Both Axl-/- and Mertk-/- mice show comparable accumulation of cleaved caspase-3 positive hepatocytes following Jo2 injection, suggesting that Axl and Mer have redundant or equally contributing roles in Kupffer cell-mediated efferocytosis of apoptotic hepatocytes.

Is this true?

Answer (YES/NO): NO